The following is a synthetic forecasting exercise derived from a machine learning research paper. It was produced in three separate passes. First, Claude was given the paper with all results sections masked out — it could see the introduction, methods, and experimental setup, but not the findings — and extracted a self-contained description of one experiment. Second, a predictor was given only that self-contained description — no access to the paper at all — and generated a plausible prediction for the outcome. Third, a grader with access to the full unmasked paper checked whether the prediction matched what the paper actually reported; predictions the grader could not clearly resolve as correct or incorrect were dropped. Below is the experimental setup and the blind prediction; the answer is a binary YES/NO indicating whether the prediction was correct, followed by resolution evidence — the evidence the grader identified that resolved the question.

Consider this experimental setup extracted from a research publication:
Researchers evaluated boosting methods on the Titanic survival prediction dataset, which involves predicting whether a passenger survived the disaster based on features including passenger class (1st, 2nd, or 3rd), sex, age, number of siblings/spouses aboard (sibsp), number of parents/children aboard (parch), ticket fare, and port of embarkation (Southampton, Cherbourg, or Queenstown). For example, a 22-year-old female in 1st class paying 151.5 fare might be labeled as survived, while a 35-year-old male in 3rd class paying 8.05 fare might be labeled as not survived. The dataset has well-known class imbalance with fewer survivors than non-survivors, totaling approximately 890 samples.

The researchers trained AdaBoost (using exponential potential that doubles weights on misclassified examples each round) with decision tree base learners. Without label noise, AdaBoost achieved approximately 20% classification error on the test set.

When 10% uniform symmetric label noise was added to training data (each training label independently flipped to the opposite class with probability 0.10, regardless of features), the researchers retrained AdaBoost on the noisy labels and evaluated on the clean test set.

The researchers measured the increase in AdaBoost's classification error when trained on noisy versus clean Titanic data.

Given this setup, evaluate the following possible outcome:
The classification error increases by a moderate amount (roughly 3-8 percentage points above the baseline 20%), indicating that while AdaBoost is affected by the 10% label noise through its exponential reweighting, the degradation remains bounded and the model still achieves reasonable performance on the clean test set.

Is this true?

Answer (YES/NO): NO